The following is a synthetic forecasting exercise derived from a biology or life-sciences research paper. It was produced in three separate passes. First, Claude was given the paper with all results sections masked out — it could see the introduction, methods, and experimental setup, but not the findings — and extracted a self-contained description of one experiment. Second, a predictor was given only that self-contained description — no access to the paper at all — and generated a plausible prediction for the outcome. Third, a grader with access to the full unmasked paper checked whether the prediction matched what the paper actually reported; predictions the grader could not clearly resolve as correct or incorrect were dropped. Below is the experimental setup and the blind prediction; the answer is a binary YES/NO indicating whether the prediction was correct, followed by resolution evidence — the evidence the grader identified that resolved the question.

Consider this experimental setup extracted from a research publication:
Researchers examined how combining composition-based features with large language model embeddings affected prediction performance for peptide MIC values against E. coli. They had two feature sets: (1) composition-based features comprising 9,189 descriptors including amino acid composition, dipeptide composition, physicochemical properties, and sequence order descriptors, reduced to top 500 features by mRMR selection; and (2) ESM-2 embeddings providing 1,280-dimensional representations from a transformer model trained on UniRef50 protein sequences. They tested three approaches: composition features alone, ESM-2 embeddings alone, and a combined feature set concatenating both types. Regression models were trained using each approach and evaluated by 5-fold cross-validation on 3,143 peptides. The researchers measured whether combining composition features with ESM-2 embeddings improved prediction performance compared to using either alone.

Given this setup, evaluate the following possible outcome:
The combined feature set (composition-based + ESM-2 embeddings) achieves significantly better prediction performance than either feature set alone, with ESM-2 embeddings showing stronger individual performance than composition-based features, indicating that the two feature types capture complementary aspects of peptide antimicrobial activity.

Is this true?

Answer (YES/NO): NO